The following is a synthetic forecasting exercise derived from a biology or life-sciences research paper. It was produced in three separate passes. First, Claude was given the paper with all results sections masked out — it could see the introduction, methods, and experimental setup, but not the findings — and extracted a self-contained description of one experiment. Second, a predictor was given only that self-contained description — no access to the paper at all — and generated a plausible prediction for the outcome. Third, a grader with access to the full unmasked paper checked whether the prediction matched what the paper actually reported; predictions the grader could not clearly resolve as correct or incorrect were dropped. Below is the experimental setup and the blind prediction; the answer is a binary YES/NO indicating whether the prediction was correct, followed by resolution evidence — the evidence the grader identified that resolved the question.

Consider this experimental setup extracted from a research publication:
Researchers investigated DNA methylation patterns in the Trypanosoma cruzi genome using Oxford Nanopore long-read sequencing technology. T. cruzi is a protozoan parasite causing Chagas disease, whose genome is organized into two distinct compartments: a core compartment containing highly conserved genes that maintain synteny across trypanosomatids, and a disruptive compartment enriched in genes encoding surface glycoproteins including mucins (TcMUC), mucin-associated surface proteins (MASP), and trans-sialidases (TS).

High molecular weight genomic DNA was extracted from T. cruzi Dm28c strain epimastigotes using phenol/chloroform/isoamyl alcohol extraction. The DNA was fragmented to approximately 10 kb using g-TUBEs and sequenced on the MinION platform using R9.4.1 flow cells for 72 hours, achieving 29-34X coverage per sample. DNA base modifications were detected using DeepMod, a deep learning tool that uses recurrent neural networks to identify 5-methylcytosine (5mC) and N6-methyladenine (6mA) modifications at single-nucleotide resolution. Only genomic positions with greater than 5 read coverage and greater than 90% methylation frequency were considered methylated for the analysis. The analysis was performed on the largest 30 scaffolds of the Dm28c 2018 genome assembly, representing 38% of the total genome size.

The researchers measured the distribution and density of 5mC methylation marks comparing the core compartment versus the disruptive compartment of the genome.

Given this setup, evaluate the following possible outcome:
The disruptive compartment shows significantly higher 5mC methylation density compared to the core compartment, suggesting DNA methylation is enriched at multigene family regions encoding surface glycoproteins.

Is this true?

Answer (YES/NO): NO